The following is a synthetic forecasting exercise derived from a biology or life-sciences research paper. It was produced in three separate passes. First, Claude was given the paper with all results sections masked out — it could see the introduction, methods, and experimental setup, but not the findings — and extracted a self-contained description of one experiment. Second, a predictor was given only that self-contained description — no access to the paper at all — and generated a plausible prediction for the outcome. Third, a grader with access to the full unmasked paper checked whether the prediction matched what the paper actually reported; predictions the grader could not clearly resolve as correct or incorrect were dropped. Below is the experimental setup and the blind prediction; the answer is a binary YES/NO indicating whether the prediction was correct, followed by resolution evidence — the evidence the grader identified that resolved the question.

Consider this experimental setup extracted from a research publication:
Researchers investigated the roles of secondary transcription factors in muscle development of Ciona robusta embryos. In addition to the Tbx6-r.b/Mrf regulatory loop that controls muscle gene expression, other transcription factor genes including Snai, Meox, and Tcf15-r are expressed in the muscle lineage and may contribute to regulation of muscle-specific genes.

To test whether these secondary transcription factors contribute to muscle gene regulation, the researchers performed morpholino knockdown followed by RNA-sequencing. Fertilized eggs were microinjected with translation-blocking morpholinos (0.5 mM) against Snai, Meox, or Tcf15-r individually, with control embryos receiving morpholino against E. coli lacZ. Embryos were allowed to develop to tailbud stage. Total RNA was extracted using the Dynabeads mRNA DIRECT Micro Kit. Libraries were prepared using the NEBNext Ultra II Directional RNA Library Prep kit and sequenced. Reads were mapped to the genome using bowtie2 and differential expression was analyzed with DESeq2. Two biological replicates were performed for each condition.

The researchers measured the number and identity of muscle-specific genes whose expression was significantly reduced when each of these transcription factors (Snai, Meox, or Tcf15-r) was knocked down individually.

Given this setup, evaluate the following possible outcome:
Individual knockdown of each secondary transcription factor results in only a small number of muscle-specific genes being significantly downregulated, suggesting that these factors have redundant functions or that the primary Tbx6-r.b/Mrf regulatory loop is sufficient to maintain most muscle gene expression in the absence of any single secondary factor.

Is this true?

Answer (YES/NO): NO